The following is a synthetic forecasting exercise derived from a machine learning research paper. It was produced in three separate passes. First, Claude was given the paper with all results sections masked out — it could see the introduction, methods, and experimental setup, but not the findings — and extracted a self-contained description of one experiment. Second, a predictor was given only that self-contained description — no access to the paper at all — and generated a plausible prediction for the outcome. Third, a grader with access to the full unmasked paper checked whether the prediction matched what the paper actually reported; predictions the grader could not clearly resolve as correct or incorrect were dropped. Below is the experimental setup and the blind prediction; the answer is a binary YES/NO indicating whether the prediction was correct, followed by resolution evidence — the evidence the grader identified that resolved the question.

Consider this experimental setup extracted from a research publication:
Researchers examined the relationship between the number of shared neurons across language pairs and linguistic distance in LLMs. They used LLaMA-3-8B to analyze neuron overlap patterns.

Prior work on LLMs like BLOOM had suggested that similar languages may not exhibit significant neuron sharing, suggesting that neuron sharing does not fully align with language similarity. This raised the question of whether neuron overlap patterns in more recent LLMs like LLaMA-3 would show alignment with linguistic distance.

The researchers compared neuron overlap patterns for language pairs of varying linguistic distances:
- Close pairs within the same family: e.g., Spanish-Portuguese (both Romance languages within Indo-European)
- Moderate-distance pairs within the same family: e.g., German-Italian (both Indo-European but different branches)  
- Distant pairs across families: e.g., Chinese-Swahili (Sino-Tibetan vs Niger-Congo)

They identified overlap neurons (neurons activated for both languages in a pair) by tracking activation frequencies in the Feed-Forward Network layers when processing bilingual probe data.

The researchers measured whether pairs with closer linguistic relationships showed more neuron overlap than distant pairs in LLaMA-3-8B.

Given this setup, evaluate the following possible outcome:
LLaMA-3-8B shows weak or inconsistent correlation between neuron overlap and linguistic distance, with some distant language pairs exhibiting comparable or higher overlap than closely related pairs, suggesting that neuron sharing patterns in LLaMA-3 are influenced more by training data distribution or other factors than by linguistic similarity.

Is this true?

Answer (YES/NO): NO